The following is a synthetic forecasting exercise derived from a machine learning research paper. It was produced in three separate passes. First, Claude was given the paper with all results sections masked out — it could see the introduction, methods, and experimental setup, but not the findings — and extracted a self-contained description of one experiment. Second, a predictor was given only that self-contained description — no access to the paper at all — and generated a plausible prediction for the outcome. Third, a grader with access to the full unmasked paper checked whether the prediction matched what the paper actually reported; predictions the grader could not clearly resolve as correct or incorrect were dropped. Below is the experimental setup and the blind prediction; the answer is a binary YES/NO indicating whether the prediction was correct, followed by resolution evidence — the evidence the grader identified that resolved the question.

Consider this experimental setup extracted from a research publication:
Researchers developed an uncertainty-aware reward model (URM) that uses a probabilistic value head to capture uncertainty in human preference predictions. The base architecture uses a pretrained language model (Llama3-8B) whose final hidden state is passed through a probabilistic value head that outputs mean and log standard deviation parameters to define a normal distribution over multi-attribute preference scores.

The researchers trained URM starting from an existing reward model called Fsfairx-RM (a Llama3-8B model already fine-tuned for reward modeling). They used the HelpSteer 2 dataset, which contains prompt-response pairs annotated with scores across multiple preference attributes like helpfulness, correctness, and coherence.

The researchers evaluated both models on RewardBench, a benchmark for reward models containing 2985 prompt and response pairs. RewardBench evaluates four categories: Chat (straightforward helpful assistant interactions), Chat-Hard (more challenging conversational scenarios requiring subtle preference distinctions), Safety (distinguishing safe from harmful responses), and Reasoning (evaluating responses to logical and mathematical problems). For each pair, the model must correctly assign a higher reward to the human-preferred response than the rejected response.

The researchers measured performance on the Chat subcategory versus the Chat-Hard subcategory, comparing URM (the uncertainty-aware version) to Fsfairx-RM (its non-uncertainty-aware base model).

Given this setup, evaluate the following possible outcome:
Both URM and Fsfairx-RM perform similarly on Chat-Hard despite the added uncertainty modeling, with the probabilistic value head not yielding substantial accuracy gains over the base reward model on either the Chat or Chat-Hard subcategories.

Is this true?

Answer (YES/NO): NO